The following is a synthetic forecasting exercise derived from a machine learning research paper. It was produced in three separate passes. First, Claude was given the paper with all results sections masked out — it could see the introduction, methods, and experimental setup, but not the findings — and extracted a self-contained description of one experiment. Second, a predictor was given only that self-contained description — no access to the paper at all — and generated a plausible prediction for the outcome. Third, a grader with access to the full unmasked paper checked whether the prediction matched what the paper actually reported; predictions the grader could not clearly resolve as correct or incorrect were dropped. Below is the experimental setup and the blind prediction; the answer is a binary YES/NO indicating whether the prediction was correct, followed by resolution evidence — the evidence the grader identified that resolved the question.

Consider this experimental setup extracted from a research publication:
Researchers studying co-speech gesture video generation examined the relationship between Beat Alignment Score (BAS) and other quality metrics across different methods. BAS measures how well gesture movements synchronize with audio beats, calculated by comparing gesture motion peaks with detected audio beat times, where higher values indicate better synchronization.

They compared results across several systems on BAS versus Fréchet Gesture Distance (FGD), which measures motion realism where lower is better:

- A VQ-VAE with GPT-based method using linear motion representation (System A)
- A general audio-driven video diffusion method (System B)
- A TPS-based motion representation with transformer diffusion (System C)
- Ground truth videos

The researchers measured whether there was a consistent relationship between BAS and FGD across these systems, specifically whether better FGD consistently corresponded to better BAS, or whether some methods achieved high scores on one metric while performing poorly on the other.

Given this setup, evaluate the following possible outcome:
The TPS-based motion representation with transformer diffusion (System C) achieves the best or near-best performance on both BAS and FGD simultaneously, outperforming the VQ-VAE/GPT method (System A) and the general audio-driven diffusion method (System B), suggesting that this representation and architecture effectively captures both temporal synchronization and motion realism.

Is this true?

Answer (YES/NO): NO